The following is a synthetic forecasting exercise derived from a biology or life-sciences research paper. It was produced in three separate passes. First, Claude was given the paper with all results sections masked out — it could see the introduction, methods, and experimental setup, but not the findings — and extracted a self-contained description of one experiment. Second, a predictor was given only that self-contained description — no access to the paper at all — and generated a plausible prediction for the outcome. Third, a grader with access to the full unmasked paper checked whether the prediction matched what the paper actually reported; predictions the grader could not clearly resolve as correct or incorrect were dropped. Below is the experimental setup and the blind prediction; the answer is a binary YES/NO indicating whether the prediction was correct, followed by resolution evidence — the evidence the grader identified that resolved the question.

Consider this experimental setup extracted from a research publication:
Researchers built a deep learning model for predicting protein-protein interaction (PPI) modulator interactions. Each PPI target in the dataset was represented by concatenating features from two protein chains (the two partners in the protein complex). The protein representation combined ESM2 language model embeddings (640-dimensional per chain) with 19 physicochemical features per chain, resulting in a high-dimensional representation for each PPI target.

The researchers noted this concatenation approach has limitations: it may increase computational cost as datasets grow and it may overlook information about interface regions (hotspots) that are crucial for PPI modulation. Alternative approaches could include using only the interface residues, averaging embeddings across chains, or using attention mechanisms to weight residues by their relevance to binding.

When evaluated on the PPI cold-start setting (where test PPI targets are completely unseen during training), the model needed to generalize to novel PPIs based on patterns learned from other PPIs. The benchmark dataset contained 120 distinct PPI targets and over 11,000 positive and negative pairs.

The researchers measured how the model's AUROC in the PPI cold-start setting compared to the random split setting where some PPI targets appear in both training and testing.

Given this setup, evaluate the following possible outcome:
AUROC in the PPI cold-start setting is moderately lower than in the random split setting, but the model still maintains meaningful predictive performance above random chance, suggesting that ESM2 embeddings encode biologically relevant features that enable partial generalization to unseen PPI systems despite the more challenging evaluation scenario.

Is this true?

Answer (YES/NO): YES